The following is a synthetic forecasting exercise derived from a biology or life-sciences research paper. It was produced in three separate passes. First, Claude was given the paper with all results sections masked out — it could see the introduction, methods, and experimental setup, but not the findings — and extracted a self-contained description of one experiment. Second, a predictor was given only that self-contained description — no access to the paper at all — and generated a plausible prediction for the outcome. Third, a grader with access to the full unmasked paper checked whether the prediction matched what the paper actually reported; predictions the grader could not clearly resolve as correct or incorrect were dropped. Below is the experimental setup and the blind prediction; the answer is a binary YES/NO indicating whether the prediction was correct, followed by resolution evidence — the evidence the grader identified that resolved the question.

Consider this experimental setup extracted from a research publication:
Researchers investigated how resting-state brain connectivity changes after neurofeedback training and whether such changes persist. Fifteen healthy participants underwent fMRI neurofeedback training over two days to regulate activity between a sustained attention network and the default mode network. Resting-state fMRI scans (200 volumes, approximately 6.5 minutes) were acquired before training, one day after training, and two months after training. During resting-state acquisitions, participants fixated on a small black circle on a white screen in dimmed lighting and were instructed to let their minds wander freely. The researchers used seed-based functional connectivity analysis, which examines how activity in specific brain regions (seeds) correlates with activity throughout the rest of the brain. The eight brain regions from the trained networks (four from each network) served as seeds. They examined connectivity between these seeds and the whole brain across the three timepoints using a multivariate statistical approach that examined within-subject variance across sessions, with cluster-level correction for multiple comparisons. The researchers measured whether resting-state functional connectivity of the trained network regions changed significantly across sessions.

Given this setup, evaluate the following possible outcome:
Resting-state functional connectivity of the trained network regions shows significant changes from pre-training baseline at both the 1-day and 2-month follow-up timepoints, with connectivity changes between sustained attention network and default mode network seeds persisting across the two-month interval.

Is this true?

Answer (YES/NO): NO